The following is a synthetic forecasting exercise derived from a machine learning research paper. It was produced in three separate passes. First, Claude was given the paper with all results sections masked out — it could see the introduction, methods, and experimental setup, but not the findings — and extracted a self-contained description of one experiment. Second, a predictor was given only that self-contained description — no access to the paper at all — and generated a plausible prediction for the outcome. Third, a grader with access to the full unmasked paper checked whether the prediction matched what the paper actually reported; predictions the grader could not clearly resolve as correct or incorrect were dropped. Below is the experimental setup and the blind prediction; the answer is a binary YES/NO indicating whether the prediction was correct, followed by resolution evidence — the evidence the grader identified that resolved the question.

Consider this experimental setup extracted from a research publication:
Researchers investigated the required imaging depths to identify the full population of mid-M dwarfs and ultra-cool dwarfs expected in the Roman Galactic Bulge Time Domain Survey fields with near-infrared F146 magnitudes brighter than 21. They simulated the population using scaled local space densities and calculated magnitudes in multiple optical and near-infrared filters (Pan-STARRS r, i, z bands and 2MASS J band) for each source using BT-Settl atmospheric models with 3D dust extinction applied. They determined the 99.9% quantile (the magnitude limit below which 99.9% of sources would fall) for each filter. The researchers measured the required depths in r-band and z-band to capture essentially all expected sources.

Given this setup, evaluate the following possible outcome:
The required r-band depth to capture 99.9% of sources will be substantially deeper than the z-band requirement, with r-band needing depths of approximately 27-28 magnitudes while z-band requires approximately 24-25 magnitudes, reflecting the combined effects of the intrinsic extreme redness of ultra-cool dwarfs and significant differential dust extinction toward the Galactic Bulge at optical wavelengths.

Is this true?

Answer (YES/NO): NO